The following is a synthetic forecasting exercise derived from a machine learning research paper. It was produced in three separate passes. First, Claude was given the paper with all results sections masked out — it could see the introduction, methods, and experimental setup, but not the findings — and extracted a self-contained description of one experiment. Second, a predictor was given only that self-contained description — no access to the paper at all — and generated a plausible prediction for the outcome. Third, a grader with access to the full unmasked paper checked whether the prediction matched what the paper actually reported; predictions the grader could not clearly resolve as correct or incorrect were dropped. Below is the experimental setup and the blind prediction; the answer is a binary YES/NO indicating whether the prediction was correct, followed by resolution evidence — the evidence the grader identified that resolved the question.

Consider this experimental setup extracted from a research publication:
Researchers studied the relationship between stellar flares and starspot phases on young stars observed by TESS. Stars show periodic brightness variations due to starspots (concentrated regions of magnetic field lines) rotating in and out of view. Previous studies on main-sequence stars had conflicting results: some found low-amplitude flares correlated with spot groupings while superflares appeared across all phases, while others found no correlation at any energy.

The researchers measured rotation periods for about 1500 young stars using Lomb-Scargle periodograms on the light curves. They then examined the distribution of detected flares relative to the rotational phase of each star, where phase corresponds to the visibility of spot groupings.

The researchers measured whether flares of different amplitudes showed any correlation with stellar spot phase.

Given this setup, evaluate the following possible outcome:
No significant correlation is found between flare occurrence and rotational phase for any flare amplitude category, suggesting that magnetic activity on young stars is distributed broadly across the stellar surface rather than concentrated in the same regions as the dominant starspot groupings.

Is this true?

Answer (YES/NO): YES